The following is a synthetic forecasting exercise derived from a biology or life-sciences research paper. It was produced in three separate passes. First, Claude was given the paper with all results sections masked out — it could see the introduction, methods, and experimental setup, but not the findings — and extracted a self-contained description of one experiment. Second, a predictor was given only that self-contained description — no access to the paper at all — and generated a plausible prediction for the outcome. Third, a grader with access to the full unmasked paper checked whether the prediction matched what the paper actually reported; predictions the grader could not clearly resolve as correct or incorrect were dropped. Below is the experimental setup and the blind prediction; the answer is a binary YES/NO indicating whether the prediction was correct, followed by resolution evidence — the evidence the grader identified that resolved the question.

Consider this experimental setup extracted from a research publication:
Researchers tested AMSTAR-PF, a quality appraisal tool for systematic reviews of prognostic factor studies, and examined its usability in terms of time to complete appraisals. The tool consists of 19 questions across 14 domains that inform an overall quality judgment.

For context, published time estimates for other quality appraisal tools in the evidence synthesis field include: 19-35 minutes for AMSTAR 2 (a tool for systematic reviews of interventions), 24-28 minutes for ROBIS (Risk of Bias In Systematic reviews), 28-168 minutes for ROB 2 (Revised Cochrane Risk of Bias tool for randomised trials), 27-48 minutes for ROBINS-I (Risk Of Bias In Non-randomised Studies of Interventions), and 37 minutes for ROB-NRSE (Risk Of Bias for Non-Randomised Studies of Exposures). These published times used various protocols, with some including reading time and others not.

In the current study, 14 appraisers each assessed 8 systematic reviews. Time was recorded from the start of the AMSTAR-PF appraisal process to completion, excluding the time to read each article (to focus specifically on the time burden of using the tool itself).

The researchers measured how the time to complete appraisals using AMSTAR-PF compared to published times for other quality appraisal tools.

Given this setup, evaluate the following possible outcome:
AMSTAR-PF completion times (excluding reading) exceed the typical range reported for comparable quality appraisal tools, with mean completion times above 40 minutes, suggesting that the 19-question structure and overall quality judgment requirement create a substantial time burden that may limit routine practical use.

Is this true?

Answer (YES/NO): NO